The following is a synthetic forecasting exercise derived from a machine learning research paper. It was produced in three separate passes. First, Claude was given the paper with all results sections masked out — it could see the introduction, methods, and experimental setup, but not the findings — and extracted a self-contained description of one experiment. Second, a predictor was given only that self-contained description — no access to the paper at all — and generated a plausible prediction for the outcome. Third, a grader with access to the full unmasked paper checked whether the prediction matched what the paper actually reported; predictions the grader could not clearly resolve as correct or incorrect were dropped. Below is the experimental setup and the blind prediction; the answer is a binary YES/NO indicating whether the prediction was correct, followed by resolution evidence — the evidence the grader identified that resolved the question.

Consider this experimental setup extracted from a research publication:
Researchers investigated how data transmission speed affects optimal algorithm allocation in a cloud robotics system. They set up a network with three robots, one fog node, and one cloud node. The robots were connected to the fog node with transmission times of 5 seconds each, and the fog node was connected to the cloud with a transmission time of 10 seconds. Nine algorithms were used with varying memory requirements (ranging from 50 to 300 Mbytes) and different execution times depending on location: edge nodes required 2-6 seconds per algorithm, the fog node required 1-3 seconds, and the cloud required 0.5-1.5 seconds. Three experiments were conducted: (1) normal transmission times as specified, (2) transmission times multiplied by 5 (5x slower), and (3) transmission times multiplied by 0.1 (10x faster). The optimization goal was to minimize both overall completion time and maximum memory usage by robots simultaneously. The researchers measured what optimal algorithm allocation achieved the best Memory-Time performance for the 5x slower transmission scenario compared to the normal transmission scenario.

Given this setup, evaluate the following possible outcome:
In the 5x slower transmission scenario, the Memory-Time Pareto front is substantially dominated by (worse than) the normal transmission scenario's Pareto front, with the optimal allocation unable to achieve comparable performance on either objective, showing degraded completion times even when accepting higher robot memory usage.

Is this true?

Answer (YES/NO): NO